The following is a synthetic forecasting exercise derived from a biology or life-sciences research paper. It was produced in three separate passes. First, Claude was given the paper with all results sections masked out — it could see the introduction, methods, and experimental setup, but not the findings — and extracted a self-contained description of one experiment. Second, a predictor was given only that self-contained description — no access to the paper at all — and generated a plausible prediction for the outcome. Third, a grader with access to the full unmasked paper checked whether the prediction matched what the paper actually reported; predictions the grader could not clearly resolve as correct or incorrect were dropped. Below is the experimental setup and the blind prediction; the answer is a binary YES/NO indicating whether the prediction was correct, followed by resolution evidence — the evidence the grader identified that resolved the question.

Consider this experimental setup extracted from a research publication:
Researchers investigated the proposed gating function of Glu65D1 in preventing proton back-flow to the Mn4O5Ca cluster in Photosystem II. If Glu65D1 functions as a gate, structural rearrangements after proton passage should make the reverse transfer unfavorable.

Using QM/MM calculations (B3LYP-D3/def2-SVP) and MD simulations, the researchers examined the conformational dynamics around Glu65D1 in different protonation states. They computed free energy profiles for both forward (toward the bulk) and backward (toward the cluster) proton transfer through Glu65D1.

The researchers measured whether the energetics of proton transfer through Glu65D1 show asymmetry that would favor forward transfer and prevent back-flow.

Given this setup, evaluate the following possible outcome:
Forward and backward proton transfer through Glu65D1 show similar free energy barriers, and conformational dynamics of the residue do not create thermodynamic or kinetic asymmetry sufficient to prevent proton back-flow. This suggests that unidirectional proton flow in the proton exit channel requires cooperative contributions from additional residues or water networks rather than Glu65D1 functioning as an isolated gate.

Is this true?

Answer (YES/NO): NO